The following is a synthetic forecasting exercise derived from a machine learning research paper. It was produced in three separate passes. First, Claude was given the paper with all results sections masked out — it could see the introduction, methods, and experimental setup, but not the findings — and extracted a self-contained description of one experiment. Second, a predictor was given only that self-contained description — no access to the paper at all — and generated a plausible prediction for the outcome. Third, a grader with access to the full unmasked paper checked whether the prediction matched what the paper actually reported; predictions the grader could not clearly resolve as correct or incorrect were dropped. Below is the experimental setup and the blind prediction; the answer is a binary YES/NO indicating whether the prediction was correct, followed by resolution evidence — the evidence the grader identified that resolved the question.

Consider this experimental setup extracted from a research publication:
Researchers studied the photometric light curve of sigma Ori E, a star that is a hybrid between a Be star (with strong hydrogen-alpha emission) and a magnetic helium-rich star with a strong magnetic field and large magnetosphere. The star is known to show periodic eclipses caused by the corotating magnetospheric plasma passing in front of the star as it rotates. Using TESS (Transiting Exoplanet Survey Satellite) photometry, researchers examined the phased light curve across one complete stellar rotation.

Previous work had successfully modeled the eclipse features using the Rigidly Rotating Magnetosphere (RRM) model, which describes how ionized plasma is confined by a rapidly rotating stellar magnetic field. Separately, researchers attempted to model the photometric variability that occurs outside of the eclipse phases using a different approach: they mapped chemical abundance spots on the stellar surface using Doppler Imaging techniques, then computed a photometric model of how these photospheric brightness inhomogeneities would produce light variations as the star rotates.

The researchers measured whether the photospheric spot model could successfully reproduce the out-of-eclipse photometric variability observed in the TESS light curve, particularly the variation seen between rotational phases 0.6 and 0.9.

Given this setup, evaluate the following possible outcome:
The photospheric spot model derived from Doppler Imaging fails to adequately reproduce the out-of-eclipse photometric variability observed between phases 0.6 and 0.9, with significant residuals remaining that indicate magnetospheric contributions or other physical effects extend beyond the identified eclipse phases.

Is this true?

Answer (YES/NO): YES